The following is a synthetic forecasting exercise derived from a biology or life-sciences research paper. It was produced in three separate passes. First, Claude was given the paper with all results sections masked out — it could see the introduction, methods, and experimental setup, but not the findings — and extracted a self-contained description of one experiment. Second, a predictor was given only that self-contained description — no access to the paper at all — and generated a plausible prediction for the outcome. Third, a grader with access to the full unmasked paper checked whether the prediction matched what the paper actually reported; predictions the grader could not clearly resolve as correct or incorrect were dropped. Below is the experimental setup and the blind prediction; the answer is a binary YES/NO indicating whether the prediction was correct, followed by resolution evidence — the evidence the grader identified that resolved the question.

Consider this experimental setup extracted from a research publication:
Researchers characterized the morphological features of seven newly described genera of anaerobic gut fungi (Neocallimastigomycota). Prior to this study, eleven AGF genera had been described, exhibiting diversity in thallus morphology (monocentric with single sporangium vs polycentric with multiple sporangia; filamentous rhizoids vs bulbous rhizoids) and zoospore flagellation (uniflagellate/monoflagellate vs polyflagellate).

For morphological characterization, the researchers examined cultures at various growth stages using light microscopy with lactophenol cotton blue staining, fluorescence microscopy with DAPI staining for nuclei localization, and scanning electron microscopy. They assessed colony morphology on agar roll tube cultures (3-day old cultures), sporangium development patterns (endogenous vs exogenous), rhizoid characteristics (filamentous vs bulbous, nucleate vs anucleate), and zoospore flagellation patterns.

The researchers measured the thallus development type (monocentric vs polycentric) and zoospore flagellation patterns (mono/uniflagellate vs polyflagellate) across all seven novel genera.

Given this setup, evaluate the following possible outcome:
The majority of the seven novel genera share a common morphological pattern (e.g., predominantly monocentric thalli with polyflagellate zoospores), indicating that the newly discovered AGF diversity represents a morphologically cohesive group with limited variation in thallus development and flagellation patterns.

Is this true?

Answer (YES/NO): NO